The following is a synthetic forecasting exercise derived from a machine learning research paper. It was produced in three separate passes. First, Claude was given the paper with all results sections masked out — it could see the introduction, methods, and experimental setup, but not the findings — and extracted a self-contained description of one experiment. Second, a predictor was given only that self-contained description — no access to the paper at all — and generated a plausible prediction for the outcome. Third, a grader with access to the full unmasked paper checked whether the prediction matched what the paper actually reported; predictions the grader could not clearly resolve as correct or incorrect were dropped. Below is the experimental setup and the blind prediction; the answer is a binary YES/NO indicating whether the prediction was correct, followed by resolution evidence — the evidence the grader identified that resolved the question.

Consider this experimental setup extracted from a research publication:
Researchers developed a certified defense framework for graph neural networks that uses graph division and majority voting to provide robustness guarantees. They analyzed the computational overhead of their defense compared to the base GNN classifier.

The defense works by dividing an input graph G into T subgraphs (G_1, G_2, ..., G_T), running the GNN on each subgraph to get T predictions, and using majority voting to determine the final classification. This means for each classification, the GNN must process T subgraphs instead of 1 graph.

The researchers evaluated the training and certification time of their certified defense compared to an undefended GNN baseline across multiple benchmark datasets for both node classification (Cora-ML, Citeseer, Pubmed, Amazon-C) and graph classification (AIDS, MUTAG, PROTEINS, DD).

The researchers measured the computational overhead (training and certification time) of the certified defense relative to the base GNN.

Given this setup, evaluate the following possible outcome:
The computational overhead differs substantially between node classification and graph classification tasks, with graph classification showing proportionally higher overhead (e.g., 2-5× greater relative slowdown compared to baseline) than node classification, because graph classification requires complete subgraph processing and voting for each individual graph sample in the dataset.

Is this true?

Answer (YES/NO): NO